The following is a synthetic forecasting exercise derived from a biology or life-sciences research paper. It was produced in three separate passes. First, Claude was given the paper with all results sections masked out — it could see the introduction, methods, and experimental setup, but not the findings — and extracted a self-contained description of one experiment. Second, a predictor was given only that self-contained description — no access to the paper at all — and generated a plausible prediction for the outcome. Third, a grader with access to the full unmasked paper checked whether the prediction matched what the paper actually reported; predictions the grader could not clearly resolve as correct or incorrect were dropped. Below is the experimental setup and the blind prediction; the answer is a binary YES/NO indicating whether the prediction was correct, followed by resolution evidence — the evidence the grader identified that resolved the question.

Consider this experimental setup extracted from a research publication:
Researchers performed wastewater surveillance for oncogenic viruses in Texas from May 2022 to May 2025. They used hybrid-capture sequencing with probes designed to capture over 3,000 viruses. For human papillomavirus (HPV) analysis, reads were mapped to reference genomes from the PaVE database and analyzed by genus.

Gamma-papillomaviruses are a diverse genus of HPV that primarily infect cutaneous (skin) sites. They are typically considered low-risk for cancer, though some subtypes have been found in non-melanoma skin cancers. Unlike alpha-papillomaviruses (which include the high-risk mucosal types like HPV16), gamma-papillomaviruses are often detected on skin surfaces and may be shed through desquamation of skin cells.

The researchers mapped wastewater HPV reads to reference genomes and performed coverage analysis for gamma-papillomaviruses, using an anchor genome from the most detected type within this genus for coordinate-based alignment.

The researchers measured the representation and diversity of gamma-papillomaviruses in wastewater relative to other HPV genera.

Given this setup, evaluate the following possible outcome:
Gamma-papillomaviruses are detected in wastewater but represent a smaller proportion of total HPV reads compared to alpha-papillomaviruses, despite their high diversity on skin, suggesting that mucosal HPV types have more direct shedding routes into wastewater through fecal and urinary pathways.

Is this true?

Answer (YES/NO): NO